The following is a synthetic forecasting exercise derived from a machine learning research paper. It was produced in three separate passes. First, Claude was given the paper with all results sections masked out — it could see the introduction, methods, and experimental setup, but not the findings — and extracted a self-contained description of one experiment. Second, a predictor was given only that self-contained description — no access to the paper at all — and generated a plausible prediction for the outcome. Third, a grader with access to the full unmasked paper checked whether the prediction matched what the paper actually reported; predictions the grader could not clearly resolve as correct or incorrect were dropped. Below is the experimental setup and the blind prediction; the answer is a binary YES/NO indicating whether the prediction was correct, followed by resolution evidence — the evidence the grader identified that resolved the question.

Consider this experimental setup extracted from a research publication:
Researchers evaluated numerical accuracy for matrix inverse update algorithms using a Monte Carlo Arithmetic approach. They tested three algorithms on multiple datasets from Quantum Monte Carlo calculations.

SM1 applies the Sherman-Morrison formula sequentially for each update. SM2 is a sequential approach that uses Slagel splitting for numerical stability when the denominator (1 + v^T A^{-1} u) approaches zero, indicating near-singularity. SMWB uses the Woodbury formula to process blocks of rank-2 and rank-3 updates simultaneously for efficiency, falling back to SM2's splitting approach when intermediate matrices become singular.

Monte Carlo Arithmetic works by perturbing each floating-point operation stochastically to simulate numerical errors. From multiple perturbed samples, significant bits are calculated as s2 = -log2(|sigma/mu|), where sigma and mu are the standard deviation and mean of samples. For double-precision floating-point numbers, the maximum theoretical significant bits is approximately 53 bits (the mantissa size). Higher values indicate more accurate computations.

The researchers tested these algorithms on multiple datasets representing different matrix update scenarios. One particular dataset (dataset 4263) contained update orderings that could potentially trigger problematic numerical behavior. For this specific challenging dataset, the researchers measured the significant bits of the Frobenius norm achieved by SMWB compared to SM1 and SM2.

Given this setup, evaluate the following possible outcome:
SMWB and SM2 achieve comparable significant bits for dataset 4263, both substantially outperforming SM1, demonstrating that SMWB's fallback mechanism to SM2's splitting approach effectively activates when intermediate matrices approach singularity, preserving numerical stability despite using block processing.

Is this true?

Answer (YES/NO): NO